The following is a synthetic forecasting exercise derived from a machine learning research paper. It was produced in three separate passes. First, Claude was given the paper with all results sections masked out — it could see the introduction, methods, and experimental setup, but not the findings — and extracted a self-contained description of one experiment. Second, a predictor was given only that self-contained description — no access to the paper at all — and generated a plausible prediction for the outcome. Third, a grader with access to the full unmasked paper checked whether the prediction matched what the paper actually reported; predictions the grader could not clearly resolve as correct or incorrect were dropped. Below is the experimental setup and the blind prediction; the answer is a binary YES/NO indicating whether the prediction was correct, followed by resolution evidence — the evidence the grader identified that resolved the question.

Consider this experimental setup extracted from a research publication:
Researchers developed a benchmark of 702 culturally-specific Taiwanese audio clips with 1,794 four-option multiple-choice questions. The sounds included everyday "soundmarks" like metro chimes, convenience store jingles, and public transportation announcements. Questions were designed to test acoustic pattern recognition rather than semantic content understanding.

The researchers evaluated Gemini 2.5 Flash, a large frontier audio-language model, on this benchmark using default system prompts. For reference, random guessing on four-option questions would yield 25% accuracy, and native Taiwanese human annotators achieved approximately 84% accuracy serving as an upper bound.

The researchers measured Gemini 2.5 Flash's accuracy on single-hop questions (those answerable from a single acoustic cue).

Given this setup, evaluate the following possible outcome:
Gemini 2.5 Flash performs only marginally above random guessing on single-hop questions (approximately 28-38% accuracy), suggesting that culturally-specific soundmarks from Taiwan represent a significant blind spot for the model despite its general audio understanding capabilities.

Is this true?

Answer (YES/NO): NO